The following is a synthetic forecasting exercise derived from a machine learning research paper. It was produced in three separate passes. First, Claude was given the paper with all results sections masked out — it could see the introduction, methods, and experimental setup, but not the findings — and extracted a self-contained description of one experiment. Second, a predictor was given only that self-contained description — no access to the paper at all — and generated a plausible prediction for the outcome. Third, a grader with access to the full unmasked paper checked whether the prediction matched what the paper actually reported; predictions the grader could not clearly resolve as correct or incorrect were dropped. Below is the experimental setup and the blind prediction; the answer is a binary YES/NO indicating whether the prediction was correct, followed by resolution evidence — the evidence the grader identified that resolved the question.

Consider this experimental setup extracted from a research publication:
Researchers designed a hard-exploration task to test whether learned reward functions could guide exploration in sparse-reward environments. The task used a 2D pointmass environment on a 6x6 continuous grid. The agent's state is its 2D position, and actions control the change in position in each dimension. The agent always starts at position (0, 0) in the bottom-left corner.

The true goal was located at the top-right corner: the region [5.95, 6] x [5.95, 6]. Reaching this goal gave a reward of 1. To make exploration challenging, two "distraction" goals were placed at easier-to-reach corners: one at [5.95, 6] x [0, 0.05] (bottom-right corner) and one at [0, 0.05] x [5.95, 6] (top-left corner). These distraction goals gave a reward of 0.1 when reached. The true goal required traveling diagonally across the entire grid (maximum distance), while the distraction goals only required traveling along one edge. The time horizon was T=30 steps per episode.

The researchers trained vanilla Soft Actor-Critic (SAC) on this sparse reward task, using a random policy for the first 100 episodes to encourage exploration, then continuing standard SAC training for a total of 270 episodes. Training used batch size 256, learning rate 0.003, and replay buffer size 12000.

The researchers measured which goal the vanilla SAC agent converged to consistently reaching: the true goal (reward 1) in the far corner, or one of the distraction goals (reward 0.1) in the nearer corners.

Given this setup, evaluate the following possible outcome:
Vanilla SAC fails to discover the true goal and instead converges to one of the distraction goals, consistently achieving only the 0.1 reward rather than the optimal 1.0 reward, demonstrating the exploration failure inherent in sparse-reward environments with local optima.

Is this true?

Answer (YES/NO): YES